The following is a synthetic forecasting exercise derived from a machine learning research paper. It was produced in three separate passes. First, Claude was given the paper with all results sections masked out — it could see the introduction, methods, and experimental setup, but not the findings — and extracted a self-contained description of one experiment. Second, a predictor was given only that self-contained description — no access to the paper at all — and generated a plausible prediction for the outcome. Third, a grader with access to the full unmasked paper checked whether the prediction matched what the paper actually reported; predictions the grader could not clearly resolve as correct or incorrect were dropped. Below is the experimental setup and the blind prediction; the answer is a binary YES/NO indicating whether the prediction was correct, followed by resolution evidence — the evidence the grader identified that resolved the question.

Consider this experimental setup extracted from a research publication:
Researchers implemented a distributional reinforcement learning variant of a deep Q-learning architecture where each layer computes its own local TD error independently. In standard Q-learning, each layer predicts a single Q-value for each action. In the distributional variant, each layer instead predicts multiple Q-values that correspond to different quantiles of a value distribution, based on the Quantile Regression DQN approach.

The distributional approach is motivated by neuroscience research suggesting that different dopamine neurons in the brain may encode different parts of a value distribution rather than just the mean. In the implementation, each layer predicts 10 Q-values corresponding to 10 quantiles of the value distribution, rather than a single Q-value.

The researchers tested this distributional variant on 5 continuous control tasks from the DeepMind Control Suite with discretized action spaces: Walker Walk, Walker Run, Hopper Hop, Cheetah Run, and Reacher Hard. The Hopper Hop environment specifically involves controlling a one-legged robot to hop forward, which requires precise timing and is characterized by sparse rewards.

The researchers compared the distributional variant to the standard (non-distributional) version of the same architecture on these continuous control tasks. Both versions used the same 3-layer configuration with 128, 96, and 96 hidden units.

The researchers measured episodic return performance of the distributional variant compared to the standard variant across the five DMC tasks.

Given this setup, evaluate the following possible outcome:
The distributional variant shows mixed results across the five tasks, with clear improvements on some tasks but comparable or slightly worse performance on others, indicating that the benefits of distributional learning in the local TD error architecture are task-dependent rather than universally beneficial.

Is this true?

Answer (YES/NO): NO